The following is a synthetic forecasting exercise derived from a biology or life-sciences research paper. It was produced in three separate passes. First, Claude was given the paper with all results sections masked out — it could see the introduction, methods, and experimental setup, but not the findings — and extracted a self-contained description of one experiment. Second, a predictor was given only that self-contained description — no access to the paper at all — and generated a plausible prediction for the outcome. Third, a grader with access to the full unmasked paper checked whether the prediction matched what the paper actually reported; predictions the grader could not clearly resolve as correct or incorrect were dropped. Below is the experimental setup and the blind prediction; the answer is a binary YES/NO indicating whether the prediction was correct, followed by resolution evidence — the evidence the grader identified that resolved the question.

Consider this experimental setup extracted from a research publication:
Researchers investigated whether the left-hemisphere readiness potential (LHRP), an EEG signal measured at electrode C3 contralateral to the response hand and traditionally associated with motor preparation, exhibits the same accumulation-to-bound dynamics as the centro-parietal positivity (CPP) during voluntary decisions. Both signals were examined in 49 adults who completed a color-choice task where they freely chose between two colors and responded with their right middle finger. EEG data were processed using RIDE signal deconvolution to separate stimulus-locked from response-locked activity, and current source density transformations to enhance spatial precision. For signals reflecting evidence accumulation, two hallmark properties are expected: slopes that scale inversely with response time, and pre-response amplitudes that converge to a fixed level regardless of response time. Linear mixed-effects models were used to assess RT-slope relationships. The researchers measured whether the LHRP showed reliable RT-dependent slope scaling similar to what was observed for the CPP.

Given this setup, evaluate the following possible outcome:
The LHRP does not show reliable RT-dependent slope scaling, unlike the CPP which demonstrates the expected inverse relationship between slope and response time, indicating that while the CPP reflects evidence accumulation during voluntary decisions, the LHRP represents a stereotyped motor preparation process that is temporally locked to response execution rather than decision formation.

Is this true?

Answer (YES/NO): YES